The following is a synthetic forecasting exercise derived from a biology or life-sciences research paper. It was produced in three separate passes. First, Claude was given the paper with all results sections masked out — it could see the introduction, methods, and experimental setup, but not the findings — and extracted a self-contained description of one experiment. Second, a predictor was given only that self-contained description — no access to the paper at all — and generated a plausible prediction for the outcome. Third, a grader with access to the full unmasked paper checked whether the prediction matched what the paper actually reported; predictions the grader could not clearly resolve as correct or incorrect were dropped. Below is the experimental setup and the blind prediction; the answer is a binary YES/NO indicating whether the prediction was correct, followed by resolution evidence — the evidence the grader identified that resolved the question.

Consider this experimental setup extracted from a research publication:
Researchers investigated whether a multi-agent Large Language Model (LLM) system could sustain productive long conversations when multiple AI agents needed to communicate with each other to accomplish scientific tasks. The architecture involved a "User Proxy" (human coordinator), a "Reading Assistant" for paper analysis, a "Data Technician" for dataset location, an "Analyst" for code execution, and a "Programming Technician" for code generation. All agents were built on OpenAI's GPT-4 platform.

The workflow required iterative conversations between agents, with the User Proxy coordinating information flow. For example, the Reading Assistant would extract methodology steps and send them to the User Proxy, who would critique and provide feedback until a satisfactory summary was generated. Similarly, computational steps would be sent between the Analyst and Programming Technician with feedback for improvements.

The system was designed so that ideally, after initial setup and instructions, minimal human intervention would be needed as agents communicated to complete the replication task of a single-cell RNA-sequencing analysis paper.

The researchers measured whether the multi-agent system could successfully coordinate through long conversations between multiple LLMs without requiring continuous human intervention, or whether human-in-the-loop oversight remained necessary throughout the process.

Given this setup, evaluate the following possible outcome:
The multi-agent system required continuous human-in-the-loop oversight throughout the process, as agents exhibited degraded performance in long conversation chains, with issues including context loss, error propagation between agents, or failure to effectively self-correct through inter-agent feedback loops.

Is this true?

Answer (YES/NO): YES